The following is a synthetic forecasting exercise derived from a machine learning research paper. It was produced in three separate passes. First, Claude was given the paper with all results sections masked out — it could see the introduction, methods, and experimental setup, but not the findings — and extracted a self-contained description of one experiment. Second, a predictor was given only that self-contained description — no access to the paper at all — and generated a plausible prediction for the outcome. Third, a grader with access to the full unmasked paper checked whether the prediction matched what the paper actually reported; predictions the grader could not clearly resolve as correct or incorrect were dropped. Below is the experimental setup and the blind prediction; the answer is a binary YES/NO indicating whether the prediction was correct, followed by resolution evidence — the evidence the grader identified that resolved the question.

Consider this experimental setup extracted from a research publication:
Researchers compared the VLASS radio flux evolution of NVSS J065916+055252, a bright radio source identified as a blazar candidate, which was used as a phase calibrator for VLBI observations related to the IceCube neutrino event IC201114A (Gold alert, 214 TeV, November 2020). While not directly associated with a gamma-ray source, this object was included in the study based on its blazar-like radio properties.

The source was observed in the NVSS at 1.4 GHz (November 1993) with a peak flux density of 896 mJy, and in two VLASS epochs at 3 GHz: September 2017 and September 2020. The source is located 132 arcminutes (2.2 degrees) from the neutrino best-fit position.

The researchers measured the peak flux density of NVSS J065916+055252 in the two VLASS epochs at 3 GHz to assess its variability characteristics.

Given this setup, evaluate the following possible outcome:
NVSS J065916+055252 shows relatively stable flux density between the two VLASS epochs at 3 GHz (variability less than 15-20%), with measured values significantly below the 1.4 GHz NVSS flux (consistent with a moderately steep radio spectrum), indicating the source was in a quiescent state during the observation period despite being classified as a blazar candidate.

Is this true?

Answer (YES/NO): NO